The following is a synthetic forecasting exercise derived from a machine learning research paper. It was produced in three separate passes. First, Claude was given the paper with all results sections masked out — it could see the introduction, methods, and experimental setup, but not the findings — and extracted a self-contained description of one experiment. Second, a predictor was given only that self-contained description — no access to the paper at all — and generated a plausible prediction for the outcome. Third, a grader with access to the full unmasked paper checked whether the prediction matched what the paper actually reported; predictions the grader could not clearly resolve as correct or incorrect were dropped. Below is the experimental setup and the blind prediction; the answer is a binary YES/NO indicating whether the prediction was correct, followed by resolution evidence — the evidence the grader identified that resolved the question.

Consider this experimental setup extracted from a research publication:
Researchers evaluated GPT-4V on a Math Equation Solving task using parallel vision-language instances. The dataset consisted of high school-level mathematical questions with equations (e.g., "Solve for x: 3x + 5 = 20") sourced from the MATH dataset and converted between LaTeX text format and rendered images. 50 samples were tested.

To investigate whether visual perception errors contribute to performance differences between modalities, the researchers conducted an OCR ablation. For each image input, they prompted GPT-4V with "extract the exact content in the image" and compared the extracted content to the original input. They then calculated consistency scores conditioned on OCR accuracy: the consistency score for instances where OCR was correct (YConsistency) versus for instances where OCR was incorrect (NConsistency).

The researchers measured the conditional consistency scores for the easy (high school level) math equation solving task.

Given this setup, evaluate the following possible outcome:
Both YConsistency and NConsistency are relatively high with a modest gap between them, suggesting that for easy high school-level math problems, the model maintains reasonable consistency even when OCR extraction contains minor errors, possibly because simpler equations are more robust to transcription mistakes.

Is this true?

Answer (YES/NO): NO